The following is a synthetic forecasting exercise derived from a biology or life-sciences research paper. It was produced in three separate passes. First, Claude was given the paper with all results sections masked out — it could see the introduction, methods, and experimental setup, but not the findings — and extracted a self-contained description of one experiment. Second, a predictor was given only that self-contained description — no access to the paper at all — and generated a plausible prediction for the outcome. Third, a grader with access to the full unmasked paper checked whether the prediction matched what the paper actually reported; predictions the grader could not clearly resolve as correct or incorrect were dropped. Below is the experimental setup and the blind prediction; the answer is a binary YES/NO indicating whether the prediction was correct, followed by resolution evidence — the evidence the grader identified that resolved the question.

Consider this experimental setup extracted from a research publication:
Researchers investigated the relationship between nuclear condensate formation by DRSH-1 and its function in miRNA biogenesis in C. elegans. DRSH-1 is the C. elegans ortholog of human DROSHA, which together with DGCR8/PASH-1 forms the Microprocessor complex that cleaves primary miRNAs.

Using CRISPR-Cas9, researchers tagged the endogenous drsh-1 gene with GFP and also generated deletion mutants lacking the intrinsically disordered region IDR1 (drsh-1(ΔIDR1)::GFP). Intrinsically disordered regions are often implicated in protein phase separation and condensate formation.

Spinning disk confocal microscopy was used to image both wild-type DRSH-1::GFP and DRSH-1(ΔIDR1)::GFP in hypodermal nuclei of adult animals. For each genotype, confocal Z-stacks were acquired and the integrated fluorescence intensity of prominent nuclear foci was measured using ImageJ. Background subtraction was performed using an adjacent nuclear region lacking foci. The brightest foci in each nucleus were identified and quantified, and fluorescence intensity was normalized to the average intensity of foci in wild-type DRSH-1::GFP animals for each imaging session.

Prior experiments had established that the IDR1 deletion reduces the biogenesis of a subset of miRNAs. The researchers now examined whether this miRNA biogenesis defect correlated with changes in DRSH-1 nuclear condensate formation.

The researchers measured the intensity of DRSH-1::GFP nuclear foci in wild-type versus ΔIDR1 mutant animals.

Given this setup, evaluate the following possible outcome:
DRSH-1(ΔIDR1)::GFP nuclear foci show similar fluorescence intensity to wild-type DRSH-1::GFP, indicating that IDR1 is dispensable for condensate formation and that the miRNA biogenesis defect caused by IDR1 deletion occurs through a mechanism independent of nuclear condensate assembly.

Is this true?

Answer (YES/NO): NO